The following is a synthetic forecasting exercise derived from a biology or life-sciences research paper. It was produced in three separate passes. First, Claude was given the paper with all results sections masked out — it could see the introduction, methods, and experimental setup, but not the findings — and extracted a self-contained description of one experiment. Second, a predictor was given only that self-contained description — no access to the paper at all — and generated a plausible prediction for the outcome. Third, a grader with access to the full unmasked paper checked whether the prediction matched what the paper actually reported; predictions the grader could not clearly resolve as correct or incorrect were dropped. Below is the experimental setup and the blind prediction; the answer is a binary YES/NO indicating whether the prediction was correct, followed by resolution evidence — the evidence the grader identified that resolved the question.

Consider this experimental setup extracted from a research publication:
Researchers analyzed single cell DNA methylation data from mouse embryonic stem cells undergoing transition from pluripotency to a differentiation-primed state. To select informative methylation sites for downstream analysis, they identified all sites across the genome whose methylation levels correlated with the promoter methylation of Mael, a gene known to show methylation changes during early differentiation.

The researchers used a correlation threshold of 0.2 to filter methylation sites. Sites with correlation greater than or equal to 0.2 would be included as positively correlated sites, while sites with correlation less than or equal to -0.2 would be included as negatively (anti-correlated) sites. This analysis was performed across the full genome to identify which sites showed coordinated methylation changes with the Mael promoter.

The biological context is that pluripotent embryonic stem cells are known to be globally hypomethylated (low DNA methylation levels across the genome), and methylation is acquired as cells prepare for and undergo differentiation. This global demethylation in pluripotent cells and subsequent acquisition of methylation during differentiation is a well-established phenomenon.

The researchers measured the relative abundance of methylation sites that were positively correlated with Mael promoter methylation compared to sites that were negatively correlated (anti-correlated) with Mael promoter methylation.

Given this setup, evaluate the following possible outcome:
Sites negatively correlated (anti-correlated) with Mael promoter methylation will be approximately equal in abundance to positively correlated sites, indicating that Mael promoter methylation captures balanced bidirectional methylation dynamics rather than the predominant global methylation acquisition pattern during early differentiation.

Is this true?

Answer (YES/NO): NO